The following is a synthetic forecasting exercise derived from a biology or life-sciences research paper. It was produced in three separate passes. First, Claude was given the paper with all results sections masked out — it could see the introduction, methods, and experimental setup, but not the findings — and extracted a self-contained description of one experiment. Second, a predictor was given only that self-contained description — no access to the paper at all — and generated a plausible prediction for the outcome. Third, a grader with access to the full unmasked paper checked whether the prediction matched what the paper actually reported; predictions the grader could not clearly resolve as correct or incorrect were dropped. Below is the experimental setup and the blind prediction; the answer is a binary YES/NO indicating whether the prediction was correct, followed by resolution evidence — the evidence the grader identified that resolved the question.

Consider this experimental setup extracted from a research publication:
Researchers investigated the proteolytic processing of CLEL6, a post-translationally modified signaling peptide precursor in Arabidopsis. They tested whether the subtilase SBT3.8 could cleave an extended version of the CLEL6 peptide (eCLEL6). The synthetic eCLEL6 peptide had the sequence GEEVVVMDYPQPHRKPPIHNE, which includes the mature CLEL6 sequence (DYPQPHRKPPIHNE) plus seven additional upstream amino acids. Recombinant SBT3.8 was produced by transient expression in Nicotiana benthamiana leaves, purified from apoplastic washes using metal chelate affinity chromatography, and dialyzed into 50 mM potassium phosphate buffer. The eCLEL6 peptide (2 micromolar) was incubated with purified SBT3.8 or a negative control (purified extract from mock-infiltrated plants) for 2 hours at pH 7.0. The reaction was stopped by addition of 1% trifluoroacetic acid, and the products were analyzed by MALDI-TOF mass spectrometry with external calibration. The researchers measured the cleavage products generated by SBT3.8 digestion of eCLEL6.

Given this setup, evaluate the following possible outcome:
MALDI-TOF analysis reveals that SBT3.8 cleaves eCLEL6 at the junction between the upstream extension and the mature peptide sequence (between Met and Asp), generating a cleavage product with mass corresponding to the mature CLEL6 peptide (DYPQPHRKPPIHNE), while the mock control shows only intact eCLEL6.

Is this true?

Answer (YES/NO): NO